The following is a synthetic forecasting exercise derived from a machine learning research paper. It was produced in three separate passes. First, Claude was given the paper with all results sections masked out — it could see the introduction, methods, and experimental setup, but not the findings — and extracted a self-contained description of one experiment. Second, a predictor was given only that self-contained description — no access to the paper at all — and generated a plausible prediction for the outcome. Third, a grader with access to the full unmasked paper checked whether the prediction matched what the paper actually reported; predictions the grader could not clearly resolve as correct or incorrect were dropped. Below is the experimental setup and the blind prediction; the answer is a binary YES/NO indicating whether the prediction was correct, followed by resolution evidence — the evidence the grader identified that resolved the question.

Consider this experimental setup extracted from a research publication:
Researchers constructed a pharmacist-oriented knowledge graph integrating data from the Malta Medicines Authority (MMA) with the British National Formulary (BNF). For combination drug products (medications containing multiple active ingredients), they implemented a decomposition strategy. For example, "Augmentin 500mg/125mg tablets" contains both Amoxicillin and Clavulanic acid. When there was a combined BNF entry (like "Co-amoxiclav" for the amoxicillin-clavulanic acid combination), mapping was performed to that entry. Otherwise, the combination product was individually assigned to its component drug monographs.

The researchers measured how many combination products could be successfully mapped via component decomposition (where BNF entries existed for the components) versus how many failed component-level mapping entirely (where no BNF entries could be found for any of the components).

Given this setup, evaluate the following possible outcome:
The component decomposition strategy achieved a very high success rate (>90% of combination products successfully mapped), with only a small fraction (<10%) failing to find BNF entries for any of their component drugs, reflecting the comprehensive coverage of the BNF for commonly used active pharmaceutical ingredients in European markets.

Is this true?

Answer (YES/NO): NO